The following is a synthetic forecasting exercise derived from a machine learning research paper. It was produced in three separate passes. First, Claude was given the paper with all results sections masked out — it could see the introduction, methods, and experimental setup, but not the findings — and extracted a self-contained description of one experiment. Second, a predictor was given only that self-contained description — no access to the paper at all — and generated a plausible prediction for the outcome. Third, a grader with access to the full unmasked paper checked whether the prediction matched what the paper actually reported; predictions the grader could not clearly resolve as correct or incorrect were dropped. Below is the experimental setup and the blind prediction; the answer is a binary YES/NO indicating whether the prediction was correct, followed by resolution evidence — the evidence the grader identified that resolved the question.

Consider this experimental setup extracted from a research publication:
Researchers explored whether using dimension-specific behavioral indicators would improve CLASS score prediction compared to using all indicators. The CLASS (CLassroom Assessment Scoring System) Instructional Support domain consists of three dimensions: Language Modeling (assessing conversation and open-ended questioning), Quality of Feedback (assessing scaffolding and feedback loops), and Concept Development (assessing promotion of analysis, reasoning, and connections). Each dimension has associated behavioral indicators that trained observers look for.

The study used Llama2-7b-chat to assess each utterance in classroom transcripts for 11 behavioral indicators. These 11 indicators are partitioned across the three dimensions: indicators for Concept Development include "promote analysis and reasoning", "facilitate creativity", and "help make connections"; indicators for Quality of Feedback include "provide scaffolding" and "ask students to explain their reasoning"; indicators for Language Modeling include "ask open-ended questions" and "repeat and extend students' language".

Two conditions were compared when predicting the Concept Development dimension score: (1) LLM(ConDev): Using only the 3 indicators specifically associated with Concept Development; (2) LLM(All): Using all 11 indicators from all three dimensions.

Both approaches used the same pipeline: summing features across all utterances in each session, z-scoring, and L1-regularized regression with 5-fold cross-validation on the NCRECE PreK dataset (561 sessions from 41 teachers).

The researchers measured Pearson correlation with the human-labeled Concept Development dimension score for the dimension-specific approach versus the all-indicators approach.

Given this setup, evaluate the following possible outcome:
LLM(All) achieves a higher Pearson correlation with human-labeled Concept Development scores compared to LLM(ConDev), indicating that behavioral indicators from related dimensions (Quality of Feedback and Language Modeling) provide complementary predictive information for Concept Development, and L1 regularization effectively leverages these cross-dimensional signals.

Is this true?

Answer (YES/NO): NO